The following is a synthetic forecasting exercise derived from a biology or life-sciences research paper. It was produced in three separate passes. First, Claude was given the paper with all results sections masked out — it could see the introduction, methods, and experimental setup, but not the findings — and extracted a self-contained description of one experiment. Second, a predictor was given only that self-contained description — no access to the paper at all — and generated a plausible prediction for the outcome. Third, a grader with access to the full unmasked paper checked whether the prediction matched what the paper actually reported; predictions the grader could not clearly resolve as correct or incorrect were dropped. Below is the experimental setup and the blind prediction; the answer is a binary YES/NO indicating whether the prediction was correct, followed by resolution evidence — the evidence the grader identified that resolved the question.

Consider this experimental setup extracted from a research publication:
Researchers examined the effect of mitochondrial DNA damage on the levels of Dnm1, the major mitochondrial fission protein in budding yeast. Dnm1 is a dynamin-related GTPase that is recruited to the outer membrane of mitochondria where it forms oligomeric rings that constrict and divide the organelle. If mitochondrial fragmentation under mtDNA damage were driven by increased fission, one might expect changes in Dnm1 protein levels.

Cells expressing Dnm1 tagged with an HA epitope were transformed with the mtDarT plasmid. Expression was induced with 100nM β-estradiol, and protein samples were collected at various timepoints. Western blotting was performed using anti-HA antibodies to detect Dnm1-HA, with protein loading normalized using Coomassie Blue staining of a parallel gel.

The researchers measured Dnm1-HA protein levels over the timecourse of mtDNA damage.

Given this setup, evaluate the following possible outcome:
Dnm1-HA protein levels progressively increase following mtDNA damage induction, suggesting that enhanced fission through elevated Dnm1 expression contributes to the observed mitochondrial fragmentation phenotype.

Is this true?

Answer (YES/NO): NO